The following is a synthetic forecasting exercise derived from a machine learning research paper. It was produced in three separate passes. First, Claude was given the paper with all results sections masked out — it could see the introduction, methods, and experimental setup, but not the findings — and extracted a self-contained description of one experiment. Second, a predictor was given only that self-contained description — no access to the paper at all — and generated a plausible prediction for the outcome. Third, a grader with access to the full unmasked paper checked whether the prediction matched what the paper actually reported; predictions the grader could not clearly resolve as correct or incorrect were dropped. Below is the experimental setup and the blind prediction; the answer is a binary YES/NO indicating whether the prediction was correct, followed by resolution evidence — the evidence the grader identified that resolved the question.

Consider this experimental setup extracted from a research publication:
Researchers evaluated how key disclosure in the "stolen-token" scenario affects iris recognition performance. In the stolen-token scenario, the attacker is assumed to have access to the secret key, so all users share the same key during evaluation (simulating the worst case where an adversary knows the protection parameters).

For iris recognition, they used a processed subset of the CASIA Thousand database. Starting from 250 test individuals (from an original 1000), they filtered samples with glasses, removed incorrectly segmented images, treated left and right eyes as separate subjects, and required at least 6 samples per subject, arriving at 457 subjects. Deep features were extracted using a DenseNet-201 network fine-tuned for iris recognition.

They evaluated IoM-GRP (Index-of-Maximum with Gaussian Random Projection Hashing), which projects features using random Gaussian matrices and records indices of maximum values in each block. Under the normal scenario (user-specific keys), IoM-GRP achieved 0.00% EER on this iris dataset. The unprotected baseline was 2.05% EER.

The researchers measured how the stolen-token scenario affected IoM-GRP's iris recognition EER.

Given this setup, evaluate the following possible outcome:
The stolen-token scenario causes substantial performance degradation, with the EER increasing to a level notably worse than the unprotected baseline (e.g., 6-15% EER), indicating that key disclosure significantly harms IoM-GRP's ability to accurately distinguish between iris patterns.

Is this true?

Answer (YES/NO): NO